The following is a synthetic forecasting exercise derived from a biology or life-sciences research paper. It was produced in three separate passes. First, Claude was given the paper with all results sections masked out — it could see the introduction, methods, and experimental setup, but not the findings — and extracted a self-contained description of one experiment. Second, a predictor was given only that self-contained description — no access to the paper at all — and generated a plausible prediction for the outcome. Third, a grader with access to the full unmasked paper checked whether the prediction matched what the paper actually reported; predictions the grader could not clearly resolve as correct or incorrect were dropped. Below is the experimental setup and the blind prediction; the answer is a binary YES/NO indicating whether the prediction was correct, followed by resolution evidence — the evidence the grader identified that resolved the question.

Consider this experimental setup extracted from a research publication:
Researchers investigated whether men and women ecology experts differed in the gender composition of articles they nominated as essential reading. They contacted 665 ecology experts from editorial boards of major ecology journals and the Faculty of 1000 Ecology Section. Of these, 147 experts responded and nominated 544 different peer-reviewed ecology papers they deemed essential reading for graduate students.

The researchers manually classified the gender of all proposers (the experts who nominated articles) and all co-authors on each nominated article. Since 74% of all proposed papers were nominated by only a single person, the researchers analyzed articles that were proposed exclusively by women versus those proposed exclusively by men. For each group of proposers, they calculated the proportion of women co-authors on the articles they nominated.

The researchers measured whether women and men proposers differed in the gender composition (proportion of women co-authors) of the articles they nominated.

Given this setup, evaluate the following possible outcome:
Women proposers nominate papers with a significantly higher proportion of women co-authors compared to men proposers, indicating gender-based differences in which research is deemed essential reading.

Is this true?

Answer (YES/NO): YES